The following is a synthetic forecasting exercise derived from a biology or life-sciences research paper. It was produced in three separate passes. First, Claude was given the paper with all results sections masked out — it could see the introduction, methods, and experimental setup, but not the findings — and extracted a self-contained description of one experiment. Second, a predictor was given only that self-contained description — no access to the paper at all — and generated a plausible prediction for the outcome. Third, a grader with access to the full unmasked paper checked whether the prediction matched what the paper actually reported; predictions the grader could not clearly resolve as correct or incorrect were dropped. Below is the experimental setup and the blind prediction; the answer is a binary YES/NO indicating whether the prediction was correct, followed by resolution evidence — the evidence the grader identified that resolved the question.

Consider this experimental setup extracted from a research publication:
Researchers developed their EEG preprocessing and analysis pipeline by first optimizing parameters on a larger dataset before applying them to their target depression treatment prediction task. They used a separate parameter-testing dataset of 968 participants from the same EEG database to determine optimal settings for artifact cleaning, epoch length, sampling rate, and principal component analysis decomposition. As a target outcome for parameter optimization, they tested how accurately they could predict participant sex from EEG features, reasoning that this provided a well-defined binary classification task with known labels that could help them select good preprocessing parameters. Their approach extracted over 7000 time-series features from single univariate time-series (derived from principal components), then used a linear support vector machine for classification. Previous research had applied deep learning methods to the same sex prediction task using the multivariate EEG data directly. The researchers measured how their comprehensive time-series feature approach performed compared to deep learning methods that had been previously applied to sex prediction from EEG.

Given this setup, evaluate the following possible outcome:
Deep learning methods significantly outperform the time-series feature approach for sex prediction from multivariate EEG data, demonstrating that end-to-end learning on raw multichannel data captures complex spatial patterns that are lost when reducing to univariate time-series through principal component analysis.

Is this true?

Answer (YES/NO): YES